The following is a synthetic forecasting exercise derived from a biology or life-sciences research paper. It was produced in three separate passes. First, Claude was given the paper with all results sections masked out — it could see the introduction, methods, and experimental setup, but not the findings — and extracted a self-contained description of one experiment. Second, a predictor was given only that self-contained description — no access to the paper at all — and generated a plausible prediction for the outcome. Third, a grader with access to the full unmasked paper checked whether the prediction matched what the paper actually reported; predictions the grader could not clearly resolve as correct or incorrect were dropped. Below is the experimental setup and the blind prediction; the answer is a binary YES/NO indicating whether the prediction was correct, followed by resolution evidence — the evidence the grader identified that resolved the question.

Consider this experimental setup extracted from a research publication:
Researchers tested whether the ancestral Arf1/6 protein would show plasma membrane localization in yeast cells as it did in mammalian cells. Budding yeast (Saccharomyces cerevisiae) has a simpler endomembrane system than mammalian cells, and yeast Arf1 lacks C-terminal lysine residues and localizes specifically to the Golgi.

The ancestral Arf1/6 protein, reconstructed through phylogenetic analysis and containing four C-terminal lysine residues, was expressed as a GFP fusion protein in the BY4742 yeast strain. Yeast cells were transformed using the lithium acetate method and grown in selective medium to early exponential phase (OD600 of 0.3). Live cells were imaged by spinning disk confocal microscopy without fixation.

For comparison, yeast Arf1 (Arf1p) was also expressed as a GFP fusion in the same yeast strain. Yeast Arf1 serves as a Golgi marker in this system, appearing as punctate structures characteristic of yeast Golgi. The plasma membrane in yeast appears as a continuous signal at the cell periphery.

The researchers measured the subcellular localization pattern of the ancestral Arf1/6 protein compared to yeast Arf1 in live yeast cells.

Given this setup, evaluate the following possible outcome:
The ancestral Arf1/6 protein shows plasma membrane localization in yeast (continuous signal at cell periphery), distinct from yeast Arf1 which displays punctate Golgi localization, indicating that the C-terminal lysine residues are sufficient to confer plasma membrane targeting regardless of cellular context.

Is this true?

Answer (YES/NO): NO